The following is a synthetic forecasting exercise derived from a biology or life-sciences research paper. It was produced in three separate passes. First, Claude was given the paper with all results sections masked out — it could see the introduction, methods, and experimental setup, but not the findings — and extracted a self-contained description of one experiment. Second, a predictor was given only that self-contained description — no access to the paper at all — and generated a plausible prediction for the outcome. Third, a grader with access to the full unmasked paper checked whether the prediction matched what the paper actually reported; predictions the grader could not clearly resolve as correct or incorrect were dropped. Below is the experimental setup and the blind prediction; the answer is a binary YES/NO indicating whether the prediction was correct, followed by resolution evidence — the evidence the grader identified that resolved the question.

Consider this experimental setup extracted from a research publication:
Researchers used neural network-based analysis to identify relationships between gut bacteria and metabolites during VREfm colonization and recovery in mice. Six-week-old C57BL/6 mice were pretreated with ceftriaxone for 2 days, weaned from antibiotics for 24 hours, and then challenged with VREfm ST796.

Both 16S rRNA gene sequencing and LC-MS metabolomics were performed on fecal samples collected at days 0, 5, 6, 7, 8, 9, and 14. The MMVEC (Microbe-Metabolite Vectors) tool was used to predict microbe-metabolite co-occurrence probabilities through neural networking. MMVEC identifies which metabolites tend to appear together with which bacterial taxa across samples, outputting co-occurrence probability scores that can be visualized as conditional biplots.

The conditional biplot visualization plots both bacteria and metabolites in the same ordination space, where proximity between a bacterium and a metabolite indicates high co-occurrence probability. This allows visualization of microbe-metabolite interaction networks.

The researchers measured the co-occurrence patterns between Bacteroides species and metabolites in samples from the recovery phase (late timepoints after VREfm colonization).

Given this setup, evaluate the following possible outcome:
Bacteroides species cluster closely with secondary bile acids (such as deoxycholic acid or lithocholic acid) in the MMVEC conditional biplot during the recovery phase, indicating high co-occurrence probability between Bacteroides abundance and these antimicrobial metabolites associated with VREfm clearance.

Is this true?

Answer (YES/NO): NO